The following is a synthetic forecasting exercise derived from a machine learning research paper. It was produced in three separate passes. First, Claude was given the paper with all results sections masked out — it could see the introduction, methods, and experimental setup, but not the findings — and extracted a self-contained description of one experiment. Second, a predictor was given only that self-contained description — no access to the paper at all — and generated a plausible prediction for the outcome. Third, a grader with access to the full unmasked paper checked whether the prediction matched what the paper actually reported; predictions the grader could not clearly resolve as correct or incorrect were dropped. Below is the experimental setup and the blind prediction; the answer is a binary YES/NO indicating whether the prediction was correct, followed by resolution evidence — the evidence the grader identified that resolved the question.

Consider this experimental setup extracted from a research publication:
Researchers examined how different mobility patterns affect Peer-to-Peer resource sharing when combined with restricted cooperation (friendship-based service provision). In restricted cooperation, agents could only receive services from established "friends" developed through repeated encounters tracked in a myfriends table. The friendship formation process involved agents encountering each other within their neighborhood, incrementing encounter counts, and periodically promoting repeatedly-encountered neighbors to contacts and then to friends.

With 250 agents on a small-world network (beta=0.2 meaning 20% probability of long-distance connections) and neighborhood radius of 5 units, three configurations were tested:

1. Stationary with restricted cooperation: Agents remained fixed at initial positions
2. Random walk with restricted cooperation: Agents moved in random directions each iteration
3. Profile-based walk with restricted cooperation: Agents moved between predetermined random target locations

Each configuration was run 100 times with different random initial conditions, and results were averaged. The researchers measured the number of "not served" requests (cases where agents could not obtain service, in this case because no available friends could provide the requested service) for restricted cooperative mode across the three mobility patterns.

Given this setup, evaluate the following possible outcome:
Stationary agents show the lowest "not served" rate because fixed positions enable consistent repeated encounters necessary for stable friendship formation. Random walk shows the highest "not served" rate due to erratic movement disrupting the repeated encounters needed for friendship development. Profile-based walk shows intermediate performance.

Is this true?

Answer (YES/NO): NO